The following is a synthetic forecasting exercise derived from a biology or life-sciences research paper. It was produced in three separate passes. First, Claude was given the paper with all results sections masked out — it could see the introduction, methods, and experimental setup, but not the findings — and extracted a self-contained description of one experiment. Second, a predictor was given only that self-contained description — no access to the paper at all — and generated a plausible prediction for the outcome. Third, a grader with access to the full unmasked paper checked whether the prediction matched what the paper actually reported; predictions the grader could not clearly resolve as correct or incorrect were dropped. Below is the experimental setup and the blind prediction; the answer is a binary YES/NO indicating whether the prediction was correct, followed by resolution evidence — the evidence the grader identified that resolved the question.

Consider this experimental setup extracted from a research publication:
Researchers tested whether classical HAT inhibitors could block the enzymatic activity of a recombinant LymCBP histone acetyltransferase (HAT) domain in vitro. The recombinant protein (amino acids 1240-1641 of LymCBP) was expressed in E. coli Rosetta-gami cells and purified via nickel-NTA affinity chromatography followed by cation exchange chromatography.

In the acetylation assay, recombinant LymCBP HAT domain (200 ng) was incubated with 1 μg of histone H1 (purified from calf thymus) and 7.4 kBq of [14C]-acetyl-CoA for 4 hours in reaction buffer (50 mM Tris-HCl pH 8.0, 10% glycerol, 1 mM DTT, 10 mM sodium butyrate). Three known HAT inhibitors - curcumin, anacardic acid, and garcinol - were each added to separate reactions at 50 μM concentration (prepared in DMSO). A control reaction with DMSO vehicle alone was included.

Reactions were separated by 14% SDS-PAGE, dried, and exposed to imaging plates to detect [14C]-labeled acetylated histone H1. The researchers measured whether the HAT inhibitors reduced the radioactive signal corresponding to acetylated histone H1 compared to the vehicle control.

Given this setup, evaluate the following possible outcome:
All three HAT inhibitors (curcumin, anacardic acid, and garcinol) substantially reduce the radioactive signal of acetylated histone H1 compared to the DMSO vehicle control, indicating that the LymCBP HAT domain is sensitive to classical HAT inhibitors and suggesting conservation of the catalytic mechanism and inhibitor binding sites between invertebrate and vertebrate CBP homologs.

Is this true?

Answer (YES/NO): YES